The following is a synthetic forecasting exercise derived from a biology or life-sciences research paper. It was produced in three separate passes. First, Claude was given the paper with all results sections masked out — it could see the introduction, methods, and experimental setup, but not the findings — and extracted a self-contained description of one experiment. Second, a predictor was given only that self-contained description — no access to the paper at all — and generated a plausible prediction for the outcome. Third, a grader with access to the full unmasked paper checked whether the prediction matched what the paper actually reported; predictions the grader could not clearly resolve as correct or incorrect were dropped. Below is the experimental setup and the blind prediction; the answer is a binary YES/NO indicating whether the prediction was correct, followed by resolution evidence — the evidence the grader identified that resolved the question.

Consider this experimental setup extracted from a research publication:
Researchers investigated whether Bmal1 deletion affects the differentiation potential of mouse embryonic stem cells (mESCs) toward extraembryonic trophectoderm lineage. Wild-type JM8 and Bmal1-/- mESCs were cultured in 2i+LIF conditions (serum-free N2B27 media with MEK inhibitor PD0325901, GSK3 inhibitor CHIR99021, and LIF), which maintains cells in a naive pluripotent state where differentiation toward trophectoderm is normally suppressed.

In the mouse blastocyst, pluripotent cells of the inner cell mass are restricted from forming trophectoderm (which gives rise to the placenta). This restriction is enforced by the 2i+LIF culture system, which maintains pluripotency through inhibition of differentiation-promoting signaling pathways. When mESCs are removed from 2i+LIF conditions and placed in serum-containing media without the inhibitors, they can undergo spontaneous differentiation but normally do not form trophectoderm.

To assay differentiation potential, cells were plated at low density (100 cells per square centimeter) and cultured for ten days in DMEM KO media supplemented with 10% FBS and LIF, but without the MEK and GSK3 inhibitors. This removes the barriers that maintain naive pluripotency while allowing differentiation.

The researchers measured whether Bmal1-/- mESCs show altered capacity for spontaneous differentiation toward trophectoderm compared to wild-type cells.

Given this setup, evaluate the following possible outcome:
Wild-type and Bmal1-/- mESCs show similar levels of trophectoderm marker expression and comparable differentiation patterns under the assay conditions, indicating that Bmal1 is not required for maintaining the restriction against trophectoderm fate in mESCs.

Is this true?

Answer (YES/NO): NO